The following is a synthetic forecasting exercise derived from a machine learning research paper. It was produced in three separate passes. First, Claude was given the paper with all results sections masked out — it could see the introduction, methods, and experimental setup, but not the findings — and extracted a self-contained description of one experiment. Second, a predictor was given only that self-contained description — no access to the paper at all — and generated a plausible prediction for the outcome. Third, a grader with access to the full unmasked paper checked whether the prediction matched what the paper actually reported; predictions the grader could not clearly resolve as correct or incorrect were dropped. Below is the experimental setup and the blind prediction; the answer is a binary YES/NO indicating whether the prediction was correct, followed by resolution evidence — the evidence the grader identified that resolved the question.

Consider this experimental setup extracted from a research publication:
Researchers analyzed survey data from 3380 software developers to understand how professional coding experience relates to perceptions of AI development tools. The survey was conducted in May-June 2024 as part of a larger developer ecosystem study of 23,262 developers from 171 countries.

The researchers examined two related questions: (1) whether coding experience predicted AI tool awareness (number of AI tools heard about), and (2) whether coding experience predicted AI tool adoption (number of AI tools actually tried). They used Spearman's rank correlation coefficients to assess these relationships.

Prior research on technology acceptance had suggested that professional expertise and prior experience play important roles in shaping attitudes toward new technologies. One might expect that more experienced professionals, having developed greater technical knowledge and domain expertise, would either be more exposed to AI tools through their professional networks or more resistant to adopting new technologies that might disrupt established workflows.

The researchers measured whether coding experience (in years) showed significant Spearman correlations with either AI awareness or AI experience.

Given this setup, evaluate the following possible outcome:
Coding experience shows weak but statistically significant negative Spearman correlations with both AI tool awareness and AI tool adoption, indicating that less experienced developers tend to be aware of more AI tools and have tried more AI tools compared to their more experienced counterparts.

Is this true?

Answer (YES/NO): NO